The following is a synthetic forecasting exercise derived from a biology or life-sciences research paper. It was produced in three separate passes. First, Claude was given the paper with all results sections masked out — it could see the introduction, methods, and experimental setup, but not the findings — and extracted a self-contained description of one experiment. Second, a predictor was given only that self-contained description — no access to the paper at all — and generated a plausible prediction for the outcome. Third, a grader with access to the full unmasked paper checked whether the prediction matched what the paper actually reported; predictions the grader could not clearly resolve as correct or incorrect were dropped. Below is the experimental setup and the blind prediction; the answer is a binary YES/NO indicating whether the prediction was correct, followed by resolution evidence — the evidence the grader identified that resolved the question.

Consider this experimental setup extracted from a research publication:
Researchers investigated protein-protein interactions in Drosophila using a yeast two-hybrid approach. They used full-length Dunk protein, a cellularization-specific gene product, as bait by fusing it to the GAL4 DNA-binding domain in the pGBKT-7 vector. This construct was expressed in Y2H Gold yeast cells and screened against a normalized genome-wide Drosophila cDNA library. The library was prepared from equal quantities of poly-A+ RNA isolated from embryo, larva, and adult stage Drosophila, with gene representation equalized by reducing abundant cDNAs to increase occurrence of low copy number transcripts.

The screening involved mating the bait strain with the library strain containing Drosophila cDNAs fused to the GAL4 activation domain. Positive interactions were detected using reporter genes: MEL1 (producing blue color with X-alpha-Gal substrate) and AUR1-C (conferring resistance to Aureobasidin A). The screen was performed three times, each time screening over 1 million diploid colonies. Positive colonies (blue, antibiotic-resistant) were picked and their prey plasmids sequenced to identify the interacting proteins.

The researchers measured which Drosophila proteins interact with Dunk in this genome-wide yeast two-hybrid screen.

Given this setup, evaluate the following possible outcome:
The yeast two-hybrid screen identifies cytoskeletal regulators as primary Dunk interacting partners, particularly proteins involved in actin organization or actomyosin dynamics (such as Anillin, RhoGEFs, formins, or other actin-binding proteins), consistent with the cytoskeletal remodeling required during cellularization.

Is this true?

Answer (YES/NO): YES